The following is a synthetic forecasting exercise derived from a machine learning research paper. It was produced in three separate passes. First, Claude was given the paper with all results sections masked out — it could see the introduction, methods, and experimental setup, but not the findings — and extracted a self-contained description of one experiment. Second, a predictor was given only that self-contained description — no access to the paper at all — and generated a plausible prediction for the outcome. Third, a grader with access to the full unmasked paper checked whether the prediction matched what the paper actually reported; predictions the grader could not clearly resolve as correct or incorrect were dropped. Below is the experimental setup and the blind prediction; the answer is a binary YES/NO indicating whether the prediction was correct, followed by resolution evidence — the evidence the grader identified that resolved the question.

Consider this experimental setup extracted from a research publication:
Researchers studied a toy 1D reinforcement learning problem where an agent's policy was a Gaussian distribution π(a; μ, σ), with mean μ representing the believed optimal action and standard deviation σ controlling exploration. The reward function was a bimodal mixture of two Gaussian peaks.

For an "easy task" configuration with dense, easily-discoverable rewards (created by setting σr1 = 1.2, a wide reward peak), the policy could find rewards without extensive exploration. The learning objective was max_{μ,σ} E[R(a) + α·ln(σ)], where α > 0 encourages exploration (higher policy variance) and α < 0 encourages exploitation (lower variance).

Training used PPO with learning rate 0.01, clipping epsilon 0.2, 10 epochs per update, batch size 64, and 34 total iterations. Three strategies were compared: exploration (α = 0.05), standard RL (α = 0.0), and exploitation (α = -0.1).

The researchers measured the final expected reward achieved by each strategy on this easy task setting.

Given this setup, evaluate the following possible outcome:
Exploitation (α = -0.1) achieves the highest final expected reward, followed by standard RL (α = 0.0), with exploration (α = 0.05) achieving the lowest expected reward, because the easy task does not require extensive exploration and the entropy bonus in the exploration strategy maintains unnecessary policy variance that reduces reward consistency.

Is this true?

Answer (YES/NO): YES